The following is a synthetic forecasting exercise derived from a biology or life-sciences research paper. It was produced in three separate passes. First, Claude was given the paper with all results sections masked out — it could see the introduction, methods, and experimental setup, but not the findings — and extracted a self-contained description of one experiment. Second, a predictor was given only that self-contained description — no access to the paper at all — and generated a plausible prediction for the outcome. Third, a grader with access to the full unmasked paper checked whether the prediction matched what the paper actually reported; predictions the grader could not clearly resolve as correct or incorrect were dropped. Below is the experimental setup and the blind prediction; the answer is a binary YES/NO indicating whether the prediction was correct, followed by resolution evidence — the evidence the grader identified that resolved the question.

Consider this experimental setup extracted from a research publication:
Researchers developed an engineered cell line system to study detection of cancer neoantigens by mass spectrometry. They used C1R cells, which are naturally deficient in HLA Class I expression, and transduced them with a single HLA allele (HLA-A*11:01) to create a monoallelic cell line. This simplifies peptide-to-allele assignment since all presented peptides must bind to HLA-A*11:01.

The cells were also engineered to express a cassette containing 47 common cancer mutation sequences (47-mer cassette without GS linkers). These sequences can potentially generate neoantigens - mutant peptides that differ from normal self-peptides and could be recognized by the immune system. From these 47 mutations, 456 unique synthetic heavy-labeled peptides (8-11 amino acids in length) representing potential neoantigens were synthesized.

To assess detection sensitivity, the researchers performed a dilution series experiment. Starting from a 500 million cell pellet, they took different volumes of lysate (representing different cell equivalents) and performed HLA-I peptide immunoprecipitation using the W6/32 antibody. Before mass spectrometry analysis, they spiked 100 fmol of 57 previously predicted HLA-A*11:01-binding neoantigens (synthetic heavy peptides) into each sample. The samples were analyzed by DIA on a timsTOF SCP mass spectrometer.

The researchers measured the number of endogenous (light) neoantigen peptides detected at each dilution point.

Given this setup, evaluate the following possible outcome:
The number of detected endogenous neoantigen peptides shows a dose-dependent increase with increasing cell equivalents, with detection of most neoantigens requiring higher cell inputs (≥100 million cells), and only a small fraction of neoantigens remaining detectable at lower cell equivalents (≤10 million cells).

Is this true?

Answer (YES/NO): NO